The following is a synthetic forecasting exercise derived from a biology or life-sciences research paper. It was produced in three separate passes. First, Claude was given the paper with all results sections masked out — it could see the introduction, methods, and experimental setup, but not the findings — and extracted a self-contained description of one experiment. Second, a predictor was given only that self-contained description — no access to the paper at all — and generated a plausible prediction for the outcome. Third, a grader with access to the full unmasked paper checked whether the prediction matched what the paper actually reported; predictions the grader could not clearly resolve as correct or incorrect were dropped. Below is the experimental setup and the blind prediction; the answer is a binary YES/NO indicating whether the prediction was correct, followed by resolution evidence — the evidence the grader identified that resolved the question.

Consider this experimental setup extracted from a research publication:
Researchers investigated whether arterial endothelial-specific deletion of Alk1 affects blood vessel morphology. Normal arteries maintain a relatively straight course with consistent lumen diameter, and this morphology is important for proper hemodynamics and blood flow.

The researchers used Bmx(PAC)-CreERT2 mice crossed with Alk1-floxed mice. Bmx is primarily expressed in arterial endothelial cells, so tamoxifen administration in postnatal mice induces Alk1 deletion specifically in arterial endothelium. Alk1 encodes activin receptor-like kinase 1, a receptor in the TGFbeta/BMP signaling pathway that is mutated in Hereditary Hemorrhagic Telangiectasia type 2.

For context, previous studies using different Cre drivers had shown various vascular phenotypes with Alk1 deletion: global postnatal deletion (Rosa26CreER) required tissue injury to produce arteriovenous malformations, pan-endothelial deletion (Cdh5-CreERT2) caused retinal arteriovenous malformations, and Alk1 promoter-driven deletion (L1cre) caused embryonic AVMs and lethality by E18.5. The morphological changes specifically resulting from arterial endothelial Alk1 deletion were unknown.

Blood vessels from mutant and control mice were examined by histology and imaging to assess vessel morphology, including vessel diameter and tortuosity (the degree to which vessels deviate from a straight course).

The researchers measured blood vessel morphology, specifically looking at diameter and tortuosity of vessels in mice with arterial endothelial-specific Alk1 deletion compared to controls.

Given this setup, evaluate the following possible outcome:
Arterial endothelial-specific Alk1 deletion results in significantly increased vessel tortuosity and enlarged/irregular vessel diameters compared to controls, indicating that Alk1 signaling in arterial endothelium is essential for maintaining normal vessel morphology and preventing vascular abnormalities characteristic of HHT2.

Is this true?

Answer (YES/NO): YES